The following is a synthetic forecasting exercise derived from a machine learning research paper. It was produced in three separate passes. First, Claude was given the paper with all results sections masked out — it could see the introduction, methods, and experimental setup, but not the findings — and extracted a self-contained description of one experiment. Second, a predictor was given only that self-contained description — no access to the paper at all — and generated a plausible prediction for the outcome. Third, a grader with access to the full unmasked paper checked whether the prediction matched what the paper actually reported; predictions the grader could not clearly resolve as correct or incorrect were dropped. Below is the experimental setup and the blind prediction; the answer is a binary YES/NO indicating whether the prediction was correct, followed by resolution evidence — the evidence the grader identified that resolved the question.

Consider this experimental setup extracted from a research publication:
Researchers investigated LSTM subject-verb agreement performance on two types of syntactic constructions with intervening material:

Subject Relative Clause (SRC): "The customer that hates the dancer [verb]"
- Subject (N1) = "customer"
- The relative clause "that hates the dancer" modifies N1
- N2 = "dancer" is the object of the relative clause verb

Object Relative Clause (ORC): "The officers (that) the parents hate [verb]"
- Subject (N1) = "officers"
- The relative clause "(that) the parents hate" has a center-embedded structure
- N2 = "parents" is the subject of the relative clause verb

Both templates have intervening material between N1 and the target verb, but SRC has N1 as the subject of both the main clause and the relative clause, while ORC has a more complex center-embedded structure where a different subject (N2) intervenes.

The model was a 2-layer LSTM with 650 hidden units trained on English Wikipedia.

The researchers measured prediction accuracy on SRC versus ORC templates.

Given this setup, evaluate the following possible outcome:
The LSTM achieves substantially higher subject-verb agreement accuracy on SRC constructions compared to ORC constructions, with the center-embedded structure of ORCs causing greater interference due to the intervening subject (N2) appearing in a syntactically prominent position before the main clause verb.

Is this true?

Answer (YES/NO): YES